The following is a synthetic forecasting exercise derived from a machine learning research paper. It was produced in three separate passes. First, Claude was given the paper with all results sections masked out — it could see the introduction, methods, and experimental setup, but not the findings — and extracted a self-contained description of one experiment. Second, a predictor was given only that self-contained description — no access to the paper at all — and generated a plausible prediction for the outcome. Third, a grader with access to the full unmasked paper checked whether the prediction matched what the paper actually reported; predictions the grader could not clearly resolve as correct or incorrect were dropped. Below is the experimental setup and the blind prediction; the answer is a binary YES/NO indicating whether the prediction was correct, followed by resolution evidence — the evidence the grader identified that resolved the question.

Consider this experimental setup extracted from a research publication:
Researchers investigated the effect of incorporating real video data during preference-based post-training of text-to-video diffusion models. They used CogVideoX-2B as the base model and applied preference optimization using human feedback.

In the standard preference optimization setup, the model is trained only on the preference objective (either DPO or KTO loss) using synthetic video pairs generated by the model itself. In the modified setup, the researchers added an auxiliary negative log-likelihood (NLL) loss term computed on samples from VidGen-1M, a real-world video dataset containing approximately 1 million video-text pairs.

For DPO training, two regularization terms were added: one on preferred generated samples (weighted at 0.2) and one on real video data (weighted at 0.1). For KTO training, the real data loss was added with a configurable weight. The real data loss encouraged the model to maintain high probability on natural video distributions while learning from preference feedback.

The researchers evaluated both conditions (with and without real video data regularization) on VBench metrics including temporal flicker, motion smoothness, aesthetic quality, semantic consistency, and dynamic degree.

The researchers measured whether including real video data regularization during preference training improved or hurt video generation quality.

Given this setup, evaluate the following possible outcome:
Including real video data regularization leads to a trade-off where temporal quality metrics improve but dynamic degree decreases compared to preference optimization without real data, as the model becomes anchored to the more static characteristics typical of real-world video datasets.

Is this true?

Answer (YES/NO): NO